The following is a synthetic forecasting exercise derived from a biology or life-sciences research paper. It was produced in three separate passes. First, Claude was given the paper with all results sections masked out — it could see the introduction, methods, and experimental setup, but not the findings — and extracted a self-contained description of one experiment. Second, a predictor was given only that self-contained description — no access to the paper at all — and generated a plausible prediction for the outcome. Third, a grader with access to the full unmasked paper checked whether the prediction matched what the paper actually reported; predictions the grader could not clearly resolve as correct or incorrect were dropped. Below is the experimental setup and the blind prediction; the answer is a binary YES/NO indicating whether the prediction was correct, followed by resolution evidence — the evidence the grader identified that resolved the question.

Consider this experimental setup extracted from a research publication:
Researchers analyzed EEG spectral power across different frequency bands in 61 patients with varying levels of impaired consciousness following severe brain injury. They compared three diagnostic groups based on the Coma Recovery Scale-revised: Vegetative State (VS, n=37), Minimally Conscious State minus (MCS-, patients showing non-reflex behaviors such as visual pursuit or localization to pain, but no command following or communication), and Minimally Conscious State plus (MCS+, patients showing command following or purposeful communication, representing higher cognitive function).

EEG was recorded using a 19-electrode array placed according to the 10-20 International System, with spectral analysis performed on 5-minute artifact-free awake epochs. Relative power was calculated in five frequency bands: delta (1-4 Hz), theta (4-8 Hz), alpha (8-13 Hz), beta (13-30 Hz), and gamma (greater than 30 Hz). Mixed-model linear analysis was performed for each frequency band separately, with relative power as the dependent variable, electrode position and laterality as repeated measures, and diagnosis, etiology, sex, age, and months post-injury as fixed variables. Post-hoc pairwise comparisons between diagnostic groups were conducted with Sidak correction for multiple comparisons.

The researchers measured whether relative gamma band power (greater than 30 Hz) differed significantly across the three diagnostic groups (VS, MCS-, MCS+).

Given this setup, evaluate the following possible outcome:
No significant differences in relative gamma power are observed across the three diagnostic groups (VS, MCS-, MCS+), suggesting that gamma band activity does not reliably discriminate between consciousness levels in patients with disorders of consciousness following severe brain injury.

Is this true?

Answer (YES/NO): NO